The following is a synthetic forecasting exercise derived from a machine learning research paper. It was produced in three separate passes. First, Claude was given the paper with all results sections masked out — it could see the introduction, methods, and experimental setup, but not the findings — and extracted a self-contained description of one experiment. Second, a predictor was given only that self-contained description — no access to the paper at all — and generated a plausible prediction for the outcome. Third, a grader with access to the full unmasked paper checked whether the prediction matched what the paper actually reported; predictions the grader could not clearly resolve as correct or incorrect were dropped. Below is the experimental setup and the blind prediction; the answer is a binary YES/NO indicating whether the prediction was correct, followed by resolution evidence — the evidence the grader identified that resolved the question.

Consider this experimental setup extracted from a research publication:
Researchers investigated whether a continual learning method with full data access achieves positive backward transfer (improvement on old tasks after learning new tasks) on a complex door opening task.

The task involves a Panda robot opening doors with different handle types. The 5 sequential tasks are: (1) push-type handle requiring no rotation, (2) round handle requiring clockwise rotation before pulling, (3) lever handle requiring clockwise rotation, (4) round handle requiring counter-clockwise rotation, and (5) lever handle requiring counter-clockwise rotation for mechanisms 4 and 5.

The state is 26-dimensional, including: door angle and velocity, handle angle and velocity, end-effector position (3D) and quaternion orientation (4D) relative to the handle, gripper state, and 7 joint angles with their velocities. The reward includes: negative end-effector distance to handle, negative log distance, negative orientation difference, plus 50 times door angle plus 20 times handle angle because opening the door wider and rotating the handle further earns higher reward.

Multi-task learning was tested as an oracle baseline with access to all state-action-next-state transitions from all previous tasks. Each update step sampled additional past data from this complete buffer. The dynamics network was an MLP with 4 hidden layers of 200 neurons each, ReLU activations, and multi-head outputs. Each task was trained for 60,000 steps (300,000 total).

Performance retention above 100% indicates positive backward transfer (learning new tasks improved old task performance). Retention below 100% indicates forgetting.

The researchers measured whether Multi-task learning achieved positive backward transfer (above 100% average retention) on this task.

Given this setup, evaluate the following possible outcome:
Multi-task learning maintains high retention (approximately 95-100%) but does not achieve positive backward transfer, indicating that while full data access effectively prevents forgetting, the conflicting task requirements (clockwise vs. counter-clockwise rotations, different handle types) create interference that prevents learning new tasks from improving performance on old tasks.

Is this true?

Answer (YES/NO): NO